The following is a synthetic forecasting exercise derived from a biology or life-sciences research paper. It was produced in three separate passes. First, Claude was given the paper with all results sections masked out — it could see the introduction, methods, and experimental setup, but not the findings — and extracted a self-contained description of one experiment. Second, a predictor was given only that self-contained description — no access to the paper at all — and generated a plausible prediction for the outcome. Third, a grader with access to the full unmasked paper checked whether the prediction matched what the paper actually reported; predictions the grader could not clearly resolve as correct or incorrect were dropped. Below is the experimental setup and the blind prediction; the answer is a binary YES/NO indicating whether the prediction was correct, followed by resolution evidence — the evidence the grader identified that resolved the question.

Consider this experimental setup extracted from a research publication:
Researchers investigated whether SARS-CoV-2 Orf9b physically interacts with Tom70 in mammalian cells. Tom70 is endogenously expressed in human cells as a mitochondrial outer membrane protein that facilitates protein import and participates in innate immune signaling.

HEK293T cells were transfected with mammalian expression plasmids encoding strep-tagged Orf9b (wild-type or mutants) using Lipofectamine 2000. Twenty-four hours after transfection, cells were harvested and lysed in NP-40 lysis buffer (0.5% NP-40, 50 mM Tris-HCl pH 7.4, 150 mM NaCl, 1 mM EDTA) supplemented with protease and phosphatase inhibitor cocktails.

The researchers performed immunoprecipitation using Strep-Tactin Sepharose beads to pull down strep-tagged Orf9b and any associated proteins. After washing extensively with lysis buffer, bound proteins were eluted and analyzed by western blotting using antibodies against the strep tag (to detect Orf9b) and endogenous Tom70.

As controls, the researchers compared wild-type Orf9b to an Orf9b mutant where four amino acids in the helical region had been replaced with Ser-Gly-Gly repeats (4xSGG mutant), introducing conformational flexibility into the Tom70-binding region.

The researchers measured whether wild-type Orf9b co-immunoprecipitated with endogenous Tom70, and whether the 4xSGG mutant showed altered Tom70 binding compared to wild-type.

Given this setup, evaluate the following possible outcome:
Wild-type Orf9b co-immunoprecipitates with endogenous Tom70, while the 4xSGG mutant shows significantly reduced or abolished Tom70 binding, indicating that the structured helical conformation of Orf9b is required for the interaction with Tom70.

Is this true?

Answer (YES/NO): NO